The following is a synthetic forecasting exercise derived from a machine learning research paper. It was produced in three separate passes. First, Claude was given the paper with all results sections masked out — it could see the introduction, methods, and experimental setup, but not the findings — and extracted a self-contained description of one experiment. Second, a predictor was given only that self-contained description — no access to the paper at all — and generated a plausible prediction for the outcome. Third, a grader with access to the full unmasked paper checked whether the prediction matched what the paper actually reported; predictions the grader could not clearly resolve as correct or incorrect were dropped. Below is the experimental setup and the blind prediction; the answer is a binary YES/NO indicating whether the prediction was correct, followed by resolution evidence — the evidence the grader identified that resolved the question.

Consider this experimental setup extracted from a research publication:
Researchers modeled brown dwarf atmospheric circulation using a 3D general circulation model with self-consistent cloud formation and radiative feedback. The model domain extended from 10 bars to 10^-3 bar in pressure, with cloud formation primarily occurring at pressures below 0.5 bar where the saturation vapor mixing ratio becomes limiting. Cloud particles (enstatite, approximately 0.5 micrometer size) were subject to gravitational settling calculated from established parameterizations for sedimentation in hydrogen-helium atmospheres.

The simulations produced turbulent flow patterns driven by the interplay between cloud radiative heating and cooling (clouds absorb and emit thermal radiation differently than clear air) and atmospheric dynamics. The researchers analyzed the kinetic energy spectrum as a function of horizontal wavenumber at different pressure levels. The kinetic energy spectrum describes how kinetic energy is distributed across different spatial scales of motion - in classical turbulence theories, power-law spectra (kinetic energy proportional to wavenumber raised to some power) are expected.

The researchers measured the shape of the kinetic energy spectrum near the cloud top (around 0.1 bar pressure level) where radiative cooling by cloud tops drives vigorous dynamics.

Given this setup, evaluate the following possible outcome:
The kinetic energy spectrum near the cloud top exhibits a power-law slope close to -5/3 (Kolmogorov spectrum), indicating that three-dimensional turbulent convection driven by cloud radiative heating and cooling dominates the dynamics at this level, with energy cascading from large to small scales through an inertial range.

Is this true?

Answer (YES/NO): NO